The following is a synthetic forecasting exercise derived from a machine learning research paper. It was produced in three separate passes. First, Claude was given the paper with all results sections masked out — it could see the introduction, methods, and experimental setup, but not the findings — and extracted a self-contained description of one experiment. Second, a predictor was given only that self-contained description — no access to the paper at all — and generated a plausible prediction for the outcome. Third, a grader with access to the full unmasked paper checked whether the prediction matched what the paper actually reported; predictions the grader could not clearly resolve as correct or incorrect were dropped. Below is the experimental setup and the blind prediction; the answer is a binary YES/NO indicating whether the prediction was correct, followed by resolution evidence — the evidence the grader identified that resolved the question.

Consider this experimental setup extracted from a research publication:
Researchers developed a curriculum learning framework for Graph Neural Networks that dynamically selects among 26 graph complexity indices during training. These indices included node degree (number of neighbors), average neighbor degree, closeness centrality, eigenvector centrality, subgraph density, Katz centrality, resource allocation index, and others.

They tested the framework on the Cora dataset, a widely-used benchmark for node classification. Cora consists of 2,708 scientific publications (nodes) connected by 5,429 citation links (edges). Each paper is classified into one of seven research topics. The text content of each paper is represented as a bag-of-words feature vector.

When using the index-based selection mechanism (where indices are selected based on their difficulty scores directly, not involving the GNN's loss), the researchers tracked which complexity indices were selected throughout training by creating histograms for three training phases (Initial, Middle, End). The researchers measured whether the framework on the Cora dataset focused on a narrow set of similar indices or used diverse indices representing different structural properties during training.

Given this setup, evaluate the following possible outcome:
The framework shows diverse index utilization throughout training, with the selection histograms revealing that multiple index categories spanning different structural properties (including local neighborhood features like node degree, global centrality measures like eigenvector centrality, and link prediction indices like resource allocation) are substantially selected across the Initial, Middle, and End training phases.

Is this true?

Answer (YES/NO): NO